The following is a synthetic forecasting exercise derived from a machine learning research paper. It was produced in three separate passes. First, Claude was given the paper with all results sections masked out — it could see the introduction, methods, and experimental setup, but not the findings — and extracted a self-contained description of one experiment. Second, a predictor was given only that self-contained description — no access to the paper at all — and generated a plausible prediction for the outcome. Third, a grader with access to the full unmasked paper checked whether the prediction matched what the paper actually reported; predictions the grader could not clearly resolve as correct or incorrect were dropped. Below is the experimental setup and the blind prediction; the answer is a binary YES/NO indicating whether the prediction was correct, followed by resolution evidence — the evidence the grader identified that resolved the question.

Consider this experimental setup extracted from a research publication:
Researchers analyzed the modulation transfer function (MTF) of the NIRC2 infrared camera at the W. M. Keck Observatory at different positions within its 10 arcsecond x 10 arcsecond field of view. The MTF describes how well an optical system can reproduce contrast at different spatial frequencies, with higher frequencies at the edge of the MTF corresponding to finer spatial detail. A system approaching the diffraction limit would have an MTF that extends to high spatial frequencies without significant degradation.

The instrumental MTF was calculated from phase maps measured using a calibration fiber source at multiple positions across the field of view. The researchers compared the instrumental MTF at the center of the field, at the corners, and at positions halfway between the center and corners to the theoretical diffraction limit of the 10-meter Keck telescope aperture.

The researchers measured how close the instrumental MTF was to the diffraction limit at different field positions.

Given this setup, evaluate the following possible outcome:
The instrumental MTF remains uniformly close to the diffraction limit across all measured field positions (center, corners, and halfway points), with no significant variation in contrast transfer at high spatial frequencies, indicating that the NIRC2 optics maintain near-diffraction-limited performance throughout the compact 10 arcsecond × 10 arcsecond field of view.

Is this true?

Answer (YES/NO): NO